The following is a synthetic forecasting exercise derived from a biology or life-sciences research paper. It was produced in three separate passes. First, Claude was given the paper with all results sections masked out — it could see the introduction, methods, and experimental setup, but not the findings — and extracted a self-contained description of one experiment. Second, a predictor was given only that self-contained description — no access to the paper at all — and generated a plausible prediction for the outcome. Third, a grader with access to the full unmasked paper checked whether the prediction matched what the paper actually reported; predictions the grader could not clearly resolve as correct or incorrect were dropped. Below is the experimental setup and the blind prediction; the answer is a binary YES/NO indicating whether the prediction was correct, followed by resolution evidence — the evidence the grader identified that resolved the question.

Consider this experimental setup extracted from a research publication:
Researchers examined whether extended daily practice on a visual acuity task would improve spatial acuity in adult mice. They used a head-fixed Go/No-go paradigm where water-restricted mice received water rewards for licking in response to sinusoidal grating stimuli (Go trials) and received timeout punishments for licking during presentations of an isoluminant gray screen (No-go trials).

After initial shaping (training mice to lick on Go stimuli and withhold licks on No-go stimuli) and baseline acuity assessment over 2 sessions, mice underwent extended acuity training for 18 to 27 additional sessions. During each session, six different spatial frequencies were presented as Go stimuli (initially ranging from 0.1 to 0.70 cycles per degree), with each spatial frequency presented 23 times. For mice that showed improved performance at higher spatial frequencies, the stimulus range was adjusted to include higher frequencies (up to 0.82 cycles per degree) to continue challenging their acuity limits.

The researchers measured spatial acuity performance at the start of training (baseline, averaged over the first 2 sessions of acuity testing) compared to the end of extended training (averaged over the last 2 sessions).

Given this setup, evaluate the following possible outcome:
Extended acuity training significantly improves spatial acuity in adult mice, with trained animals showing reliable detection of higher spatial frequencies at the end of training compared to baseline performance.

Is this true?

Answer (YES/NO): YES